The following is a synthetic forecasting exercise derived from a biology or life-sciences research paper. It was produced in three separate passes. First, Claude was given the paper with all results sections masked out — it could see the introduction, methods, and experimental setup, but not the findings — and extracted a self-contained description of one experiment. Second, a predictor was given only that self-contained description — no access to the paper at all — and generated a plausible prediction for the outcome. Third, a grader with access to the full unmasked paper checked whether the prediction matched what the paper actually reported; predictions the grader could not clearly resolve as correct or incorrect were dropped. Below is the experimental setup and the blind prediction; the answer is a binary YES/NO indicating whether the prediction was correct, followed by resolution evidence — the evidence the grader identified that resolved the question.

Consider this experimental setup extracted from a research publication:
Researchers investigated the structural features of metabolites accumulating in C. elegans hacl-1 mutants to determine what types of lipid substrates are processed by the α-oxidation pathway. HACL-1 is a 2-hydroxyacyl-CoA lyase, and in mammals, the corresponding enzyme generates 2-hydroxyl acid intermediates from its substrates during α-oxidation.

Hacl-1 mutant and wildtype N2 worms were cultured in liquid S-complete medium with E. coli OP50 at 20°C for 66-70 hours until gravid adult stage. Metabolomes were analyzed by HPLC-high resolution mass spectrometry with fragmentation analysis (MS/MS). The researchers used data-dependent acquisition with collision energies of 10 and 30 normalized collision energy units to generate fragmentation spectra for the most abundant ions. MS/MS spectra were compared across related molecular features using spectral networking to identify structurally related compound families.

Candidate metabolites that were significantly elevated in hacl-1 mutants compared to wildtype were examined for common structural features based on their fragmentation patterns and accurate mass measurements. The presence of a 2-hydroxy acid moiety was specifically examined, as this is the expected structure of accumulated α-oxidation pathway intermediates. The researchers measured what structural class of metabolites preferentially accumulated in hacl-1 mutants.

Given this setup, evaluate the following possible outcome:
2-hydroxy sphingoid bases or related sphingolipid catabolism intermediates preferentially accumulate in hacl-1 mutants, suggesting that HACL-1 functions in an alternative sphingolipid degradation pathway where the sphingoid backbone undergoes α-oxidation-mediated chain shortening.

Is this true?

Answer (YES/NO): NO